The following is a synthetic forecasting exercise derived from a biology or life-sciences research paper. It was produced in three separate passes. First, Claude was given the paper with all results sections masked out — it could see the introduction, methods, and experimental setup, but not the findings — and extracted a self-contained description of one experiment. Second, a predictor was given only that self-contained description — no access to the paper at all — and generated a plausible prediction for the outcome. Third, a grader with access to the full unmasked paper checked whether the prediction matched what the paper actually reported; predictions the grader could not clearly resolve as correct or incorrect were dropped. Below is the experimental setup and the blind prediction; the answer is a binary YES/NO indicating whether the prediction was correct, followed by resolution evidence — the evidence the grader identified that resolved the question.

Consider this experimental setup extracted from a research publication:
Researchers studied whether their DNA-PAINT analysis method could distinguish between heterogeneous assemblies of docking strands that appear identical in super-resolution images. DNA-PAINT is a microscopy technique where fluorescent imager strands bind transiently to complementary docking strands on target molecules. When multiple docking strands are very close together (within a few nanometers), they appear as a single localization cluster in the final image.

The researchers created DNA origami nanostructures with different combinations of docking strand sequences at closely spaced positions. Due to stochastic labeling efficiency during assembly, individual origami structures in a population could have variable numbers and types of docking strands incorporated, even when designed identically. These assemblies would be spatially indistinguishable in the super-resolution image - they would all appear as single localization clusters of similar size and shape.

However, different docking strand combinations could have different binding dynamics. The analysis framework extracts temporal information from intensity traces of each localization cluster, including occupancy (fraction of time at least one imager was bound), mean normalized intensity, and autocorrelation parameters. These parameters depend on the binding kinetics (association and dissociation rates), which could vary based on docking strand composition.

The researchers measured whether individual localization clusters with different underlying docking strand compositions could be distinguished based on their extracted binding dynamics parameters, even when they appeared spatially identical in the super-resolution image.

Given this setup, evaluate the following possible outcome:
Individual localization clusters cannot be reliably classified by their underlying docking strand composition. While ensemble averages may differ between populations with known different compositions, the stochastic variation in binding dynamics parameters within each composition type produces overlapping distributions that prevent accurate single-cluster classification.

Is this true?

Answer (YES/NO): NO